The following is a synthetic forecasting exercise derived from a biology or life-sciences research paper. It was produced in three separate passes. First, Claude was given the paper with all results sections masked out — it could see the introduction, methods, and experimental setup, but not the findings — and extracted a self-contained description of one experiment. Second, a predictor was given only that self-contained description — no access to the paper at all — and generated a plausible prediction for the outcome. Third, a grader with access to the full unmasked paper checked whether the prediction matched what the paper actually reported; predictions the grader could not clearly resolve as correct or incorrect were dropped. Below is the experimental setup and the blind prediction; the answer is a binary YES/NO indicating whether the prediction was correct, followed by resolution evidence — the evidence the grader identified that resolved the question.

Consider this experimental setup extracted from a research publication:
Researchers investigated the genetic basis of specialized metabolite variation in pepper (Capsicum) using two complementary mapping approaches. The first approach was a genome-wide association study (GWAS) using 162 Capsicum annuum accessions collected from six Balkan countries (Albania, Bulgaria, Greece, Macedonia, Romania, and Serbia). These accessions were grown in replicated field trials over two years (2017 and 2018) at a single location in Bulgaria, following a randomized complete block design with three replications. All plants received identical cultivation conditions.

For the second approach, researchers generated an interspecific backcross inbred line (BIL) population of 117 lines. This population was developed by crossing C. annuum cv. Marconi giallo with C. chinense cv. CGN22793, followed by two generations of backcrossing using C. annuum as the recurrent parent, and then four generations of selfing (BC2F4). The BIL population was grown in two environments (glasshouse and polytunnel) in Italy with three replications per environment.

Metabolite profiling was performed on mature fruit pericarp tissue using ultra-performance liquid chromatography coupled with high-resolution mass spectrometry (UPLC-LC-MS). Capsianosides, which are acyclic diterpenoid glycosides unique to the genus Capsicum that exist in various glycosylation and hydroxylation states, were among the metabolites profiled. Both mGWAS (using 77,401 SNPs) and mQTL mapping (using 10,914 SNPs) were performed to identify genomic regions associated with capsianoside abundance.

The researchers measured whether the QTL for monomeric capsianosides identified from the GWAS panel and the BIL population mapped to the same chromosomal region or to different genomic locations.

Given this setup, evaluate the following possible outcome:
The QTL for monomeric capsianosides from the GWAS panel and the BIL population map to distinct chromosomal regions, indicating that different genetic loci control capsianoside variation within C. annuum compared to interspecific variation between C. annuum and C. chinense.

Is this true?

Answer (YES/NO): NO